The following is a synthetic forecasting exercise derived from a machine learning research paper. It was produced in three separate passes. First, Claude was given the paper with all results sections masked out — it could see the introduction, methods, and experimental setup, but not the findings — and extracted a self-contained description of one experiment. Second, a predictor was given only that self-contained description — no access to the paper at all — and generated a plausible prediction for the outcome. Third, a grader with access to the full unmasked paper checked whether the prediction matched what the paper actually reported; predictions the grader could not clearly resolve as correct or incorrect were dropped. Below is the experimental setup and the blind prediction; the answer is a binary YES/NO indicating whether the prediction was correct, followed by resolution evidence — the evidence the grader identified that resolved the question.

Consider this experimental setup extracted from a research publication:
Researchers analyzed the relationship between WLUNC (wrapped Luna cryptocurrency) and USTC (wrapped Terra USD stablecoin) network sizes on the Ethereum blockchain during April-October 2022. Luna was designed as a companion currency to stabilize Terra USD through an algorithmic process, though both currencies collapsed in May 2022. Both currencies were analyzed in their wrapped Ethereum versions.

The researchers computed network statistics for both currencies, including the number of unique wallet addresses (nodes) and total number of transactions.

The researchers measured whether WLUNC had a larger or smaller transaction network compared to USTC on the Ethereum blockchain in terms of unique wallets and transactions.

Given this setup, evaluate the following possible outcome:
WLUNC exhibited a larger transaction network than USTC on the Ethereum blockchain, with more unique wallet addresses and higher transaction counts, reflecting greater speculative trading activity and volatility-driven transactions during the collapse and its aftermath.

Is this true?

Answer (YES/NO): YES